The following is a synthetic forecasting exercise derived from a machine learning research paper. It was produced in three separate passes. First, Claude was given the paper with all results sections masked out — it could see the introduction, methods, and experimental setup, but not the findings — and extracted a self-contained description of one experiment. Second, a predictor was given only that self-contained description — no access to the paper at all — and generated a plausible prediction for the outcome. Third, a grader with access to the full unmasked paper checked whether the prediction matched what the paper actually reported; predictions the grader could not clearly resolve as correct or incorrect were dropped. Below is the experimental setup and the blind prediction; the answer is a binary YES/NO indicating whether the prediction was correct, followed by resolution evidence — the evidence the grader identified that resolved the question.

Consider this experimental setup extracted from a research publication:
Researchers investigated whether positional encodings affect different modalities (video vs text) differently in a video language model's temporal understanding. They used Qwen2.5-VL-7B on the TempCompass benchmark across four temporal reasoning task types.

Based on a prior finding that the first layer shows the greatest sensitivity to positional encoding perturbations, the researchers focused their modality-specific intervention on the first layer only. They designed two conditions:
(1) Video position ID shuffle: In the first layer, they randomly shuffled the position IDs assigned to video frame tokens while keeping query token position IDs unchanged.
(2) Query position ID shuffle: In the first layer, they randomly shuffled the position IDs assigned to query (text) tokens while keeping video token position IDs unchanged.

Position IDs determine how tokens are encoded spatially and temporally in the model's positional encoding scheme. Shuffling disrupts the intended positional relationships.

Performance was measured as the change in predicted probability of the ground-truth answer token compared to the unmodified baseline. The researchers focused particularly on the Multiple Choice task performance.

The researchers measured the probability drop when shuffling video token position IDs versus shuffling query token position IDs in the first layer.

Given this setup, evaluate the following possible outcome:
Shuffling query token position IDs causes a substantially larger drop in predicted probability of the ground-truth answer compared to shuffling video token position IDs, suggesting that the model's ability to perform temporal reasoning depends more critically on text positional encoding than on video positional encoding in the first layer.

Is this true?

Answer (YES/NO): YES